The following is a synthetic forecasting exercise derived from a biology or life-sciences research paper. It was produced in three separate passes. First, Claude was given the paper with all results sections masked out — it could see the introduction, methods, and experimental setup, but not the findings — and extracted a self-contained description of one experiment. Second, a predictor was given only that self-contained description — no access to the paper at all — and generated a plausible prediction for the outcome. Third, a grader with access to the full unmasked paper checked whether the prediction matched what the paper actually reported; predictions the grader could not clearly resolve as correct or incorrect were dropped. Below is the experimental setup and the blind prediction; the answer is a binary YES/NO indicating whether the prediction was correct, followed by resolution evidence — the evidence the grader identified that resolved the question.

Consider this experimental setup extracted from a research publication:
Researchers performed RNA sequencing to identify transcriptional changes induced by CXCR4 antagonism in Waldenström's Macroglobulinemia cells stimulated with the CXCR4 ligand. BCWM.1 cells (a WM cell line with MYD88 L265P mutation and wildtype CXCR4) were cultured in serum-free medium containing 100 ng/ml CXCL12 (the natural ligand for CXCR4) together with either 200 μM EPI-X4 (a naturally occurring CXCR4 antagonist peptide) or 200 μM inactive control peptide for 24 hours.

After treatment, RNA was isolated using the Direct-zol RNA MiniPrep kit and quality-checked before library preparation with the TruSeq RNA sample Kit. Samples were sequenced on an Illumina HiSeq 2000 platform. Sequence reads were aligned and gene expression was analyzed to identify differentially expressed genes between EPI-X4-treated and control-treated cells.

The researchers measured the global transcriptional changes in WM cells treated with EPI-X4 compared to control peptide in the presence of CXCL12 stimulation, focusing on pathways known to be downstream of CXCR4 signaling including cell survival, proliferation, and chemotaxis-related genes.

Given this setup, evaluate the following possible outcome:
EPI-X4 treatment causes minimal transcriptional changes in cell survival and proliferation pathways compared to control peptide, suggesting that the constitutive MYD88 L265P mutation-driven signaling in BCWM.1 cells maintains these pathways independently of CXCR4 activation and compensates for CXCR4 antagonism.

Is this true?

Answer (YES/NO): NO